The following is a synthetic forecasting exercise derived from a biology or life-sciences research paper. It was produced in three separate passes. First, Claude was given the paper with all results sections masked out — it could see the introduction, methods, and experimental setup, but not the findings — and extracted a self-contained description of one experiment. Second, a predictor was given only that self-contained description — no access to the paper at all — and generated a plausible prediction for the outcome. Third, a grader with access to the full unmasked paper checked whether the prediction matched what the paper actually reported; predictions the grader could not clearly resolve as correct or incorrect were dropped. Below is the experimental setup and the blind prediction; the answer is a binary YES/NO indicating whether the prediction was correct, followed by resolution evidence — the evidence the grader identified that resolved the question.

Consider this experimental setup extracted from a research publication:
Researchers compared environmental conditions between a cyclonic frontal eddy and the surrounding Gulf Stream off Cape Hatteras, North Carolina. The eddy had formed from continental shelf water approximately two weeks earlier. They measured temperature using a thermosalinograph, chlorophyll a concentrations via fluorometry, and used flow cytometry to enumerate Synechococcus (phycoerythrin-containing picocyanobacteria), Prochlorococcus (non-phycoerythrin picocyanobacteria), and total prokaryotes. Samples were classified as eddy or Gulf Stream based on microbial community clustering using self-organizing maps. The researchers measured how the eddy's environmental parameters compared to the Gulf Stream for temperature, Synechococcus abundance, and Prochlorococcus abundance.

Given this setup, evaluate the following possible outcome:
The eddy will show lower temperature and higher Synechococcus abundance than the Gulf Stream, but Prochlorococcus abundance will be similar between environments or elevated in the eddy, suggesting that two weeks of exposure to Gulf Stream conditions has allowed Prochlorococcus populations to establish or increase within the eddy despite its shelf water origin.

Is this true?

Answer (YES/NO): NO